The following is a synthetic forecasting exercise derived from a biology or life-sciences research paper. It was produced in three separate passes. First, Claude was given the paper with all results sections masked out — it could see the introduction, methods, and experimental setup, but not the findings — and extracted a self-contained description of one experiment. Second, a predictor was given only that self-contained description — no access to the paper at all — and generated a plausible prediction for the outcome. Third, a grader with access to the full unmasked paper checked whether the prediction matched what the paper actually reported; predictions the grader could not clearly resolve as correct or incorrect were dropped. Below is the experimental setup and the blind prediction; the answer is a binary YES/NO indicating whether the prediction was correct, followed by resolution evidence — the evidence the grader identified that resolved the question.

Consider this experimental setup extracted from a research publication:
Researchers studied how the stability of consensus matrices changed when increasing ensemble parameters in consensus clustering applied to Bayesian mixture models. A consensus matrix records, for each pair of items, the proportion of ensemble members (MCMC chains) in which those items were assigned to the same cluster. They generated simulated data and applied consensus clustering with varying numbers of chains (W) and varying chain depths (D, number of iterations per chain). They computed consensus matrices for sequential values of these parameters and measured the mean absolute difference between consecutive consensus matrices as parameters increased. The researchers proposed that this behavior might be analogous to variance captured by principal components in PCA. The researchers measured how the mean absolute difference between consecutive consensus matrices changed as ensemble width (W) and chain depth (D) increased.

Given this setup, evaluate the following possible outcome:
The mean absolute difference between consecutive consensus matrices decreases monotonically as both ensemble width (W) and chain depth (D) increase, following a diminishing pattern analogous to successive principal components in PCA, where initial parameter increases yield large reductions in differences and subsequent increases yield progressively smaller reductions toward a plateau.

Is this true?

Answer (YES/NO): YES